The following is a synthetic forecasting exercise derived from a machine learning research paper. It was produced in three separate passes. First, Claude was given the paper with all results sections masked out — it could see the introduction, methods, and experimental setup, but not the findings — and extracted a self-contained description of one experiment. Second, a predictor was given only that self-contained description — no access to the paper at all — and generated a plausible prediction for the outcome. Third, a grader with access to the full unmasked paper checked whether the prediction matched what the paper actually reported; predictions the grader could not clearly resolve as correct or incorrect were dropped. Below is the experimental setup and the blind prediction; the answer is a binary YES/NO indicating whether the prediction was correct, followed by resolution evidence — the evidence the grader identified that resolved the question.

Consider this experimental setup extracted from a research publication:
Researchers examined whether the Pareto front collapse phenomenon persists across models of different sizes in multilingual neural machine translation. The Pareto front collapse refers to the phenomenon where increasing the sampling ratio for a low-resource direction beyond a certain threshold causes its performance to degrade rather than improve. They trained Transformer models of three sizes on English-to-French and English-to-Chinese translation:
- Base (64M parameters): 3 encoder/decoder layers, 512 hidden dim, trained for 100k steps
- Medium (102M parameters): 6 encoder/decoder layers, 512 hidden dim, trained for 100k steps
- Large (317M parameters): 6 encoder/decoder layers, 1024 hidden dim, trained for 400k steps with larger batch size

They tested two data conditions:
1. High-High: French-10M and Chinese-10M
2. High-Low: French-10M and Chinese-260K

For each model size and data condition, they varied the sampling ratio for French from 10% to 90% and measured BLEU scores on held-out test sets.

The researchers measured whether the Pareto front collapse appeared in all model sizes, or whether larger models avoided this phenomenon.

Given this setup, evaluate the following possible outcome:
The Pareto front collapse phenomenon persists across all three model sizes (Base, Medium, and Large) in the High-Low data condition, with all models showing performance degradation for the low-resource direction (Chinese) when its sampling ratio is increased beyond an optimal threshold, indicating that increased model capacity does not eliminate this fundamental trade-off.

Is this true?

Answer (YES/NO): YES